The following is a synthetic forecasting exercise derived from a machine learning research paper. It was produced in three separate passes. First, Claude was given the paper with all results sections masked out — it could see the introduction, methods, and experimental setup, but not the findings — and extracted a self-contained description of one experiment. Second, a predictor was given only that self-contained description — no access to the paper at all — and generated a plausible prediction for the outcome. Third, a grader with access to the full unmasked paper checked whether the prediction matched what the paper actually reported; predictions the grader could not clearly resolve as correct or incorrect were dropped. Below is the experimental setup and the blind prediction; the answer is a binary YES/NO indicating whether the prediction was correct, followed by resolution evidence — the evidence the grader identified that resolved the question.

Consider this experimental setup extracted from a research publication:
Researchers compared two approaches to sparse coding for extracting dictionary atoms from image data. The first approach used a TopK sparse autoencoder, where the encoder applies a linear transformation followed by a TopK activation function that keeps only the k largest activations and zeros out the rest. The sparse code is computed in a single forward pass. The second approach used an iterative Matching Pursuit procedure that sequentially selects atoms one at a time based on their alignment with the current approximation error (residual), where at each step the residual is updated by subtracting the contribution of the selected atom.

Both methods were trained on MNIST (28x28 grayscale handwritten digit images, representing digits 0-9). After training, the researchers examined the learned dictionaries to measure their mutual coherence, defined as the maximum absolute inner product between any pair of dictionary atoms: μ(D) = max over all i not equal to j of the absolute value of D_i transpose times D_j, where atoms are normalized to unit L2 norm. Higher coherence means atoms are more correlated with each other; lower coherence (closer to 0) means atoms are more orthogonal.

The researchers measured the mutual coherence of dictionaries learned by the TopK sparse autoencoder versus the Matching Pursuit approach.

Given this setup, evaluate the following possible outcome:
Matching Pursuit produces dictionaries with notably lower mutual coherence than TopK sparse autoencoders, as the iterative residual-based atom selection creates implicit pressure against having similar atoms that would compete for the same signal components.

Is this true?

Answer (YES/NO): NO